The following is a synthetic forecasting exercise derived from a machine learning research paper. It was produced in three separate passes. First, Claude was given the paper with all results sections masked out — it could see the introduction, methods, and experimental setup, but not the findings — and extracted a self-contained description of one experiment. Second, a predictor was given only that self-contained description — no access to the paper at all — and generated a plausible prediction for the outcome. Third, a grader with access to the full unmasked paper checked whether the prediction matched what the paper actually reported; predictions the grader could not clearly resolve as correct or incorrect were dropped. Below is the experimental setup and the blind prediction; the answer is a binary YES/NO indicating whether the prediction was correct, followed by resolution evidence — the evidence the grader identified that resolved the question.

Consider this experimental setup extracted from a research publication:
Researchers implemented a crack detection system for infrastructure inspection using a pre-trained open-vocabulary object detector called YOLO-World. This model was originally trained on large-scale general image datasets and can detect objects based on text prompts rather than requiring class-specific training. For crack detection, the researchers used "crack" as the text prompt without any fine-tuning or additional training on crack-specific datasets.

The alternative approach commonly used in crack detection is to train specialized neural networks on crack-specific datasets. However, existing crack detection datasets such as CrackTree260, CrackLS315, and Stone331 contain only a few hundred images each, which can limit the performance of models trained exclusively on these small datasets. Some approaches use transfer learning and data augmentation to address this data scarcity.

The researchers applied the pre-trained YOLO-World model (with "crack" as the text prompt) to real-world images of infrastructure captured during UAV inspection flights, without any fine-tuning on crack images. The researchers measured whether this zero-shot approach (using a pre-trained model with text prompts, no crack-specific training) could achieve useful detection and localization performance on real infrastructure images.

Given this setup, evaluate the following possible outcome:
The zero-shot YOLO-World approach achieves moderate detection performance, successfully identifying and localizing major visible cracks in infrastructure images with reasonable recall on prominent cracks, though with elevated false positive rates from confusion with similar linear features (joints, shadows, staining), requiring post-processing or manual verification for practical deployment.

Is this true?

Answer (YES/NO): NO